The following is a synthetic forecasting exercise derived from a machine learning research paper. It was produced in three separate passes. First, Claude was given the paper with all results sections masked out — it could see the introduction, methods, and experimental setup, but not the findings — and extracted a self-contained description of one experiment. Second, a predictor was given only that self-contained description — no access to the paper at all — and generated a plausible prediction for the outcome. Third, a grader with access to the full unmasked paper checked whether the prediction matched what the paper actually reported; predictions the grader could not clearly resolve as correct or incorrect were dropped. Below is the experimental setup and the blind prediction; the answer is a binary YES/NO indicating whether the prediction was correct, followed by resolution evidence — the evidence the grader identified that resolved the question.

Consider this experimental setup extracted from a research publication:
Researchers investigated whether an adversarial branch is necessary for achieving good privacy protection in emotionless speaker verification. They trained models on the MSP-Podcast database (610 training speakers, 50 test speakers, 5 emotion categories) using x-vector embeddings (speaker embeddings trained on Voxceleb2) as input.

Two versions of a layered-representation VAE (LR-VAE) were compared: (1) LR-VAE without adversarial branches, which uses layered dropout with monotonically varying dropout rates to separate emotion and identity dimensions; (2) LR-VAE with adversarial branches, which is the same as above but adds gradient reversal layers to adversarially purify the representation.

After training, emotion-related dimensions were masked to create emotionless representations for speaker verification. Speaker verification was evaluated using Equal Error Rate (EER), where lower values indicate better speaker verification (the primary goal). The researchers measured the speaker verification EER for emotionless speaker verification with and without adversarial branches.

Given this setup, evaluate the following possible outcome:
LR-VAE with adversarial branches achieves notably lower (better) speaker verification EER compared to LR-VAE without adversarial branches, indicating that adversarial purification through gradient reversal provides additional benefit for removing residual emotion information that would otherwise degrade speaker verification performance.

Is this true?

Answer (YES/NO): NO